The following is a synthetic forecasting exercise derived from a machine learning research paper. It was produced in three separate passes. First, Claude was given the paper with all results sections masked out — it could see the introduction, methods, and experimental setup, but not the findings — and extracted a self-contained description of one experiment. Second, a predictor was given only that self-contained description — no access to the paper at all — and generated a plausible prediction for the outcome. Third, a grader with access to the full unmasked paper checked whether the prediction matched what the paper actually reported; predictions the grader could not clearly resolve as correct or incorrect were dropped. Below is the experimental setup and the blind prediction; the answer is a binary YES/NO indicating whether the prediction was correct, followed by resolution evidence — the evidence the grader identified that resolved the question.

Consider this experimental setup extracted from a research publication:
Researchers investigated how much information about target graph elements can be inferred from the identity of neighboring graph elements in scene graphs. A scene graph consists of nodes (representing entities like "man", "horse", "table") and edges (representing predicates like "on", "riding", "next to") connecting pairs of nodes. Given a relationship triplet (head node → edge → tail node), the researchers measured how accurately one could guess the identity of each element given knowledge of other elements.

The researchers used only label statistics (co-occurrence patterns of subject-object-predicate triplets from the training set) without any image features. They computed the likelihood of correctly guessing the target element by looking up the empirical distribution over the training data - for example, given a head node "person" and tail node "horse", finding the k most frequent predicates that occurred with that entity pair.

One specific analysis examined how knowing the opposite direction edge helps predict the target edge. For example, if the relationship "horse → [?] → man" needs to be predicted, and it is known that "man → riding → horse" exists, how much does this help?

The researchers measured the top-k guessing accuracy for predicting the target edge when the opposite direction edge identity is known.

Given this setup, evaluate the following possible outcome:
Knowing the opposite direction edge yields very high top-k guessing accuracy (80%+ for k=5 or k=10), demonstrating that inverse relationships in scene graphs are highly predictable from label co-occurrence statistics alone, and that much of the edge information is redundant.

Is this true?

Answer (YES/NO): YES